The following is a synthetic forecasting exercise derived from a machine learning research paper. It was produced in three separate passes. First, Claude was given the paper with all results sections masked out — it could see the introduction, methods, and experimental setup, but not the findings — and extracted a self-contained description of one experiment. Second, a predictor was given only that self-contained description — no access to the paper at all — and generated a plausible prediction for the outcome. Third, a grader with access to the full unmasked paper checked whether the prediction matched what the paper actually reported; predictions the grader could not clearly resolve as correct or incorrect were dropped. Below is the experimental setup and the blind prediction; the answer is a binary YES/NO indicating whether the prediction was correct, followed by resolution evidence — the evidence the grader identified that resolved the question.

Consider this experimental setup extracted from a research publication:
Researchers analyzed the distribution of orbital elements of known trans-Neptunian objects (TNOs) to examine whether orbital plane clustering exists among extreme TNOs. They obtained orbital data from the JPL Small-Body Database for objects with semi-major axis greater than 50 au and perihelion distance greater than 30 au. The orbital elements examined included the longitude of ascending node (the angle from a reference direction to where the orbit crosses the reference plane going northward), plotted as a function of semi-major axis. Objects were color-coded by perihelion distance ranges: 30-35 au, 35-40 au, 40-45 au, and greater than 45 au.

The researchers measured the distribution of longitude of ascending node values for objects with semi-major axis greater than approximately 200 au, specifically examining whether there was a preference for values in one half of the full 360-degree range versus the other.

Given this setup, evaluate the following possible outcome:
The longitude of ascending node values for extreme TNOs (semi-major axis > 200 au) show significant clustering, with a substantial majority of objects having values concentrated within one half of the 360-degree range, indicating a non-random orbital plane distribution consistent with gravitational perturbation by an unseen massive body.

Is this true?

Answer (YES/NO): NO